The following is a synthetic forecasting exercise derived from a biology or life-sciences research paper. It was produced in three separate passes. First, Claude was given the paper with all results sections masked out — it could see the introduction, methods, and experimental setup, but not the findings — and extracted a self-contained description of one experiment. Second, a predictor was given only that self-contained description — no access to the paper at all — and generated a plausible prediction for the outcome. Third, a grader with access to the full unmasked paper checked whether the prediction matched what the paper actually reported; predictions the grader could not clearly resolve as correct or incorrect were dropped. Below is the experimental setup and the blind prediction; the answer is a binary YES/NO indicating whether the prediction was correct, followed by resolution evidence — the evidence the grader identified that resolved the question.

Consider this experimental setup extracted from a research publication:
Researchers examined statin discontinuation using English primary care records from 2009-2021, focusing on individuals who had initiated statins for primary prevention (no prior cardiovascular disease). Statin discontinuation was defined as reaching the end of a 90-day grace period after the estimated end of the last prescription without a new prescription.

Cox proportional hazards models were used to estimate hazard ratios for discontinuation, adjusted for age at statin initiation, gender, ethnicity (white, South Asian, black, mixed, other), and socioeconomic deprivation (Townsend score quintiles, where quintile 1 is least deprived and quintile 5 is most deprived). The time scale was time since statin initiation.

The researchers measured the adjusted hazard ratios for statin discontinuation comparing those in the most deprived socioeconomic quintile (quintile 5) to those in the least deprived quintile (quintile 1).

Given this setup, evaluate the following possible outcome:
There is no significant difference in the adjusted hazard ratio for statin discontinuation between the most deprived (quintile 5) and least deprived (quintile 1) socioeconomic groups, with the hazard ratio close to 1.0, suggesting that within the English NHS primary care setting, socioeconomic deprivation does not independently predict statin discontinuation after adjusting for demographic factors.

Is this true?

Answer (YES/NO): NO